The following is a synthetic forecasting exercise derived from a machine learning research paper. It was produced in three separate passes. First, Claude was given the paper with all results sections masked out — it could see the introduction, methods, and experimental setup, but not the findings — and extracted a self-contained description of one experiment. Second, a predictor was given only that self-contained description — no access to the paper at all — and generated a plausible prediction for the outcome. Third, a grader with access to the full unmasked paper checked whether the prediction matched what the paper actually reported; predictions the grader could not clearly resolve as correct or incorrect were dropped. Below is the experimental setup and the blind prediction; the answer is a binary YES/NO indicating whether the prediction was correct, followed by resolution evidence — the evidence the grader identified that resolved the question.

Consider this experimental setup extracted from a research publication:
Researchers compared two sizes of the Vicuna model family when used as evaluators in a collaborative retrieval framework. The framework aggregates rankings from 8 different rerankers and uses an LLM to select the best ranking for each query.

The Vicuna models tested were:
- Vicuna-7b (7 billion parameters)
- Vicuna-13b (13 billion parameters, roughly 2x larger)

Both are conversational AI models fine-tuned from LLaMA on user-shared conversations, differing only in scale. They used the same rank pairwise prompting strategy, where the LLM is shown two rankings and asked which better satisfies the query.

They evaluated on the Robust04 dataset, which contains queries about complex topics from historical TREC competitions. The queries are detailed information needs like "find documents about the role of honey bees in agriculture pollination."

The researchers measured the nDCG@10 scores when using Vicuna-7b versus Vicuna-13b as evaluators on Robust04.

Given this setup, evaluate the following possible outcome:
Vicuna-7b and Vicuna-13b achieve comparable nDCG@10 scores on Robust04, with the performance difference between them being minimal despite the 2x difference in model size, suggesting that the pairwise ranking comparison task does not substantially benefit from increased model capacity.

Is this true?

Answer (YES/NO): NO